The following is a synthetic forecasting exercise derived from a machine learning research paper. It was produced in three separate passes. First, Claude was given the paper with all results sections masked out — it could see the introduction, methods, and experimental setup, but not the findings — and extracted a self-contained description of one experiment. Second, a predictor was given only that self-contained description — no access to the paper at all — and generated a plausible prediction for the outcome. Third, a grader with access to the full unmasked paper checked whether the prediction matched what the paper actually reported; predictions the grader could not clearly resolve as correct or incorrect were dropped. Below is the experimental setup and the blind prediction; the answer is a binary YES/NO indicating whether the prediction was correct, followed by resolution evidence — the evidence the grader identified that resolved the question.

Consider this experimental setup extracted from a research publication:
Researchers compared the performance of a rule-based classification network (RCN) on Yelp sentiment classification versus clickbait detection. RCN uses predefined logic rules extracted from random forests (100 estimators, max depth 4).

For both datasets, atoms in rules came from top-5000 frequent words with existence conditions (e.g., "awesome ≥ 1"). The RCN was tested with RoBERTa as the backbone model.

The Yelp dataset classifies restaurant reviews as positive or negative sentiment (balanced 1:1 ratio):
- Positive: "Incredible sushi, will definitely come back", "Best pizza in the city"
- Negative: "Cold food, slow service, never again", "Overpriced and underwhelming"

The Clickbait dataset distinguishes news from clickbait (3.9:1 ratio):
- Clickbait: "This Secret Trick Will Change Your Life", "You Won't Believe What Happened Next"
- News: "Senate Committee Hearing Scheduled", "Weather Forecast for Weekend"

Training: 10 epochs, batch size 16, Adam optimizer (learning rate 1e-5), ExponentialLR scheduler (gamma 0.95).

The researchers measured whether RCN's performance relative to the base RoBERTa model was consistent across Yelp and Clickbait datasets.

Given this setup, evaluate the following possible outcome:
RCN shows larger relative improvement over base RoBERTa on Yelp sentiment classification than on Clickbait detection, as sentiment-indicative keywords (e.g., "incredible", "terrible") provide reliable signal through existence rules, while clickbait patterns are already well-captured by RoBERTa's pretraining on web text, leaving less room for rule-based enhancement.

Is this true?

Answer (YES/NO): YES